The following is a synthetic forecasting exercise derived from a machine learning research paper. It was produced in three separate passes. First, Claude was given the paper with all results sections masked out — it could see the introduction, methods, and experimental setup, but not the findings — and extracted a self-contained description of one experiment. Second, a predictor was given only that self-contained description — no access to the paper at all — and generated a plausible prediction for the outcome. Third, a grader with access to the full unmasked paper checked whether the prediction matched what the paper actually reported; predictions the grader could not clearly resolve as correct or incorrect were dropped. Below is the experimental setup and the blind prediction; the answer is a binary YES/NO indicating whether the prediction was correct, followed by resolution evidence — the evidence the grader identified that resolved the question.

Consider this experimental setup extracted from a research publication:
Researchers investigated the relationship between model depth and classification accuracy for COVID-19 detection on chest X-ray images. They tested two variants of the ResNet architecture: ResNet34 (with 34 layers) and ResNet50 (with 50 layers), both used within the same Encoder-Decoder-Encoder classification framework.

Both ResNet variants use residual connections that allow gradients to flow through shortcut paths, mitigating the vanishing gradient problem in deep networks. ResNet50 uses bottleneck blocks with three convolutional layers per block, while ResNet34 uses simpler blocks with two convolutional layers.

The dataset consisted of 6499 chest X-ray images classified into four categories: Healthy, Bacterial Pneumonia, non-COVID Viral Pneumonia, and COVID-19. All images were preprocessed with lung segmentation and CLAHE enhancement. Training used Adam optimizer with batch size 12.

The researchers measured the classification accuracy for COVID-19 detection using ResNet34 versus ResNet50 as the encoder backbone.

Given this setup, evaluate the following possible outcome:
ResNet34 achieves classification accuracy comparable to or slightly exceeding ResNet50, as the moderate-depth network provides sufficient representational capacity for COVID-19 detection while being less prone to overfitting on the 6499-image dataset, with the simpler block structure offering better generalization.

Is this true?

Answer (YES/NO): NO